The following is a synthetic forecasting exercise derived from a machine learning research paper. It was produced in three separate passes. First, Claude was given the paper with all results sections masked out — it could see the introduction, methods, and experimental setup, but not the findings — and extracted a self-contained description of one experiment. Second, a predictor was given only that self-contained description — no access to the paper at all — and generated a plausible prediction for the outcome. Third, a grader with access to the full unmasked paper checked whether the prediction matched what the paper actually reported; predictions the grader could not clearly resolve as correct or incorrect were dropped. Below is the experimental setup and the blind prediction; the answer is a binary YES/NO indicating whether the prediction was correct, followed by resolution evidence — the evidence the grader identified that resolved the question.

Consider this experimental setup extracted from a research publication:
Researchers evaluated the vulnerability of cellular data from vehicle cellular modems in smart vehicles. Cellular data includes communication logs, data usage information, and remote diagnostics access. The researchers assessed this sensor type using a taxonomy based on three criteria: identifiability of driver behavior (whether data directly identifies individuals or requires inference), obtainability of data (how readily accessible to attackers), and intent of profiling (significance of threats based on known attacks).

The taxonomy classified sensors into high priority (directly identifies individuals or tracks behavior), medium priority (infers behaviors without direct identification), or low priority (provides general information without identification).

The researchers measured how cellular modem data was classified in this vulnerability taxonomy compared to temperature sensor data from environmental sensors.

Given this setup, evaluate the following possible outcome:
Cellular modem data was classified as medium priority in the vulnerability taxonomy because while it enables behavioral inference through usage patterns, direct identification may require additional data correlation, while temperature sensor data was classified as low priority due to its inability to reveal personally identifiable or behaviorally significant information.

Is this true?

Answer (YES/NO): NO